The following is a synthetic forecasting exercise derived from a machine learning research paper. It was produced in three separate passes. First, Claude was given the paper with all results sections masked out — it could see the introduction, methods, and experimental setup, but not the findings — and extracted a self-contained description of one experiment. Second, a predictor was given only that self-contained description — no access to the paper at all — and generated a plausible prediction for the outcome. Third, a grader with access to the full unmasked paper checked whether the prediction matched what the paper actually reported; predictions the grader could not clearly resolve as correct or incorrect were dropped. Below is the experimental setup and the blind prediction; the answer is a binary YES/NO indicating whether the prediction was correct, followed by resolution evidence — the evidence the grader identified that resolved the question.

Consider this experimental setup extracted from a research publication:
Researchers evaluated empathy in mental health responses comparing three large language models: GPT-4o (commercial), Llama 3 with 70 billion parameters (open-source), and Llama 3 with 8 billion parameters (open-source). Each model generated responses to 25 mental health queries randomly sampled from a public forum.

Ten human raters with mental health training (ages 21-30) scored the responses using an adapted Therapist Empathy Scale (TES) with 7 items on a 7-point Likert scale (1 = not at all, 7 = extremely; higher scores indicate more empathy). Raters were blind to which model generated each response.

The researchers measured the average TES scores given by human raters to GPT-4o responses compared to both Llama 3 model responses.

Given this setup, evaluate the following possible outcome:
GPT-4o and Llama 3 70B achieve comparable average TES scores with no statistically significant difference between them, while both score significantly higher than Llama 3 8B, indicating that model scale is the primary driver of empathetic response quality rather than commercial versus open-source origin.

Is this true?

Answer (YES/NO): NO